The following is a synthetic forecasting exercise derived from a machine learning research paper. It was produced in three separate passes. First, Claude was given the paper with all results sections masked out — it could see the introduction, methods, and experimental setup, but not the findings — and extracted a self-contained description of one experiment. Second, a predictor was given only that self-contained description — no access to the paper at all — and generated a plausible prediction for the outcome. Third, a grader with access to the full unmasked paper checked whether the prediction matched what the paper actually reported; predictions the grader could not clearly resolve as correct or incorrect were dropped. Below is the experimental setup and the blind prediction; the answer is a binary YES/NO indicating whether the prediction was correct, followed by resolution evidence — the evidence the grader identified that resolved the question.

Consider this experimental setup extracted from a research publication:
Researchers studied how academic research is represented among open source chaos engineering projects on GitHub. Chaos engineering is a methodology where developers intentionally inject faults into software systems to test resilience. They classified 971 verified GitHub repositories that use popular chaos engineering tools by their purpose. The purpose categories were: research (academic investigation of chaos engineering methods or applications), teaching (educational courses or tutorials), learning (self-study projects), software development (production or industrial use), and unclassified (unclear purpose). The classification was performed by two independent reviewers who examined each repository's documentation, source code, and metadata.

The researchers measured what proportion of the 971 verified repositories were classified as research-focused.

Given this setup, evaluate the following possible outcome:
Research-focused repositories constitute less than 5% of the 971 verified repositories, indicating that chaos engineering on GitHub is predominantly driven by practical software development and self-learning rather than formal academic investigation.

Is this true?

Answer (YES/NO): NO